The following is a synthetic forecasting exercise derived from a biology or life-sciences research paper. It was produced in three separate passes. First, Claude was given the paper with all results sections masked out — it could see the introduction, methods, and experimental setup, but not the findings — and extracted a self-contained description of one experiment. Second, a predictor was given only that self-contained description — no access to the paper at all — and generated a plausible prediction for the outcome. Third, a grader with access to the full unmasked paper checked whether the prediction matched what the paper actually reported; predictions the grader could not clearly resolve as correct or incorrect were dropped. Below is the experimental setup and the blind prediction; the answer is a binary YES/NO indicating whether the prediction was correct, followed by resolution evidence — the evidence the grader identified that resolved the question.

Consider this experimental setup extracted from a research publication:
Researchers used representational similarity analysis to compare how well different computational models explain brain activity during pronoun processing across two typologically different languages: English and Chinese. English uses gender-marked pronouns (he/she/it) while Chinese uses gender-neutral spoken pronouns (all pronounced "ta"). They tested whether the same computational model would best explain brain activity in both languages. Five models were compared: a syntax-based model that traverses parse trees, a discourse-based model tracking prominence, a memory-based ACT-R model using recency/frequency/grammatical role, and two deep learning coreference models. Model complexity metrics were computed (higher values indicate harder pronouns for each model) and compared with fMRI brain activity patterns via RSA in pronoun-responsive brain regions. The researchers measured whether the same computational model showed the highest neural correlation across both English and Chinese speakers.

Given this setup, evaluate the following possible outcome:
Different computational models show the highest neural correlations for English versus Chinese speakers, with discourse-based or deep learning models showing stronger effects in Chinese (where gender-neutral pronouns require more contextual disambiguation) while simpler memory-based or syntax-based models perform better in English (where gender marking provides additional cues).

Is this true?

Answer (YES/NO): NO